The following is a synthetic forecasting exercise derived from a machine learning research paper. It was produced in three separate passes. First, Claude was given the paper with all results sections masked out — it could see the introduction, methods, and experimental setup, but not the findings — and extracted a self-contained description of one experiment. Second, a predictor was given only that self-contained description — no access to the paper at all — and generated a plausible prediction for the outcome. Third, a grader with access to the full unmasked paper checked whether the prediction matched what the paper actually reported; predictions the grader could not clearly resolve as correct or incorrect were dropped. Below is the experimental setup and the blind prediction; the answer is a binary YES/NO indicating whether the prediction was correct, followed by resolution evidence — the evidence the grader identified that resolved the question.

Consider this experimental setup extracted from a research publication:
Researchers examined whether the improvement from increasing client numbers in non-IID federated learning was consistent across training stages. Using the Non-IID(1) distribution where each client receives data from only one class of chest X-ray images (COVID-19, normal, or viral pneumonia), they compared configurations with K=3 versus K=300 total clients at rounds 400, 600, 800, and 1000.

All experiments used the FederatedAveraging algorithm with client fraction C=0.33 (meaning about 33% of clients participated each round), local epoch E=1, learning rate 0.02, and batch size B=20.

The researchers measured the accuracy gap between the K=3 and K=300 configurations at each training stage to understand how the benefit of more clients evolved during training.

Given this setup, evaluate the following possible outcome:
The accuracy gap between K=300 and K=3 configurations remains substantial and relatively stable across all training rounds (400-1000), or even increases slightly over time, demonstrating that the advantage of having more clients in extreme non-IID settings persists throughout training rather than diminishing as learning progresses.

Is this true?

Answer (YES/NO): NO